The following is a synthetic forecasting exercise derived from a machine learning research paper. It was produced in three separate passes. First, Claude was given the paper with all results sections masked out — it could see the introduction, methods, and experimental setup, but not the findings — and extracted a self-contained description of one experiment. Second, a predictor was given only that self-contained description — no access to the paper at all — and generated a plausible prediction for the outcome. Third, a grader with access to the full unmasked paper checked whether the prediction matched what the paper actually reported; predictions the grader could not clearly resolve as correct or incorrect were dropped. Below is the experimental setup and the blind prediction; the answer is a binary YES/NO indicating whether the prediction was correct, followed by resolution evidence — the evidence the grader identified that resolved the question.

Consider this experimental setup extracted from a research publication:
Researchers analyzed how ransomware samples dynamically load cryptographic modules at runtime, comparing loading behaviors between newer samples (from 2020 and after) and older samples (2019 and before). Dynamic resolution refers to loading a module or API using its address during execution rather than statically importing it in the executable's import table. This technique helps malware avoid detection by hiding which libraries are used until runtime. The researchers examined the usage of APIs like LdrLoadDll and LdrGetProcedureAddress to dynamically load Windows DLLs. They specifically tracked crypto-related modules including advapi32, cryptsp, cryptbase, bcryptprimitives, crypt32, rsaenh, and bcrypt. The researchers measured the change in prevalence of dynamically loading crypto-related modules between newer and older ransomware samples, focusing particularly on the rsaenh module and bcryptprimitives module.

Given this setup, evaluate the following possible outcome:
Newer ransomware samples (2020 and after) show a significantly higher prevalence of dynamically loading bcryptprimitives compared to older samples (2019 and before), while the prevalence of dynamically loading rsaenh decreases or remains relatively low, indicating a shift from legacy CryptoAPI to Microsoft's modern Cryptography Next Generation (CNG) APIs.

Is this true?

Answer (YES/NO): NO